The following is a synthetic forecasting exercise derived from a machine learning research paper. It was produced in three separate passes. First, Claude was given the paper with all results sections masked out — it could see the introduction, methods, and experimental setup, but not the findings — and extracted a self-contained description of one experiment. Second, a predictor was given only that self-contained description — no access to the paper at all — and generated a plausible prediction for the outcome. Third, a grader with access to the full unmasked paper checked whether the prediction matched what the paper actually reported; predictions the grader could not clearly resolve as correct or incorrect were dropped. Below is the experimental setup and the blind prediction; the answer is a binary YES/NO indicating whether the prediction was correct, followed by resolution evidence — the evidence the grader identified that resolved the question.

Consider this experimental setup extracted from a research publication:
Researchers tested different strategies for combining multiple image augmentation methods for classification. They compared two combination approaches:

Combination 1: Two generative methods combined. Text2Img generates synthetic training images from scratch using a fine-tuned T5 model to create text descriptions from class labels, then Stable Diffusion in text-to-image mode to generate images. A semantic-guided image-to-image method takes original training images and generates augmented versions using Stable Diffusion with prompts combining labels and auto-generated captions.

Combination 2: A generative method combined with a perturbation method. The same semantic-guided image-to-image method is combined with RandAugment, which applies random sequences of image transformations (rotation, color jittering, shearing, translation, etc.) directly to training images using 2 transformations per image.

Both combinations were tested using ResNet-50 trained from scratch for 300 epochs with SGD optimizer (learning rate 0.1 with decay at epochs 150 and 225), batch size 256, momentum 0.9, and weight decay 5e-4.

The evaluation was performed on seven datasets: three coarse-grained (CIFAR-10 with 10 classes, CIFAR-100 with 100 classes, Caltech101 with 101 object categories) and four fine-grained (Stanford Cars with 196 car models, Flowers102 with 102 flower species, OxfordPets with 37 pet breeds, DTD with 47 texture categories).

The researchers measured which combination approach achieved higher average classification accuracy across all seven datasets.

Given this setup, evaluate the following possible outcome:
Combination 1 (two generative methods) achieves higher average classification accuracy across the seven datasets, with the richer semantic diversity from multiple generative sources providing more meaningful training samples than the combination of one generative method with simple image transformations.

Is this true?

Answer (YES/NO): NO